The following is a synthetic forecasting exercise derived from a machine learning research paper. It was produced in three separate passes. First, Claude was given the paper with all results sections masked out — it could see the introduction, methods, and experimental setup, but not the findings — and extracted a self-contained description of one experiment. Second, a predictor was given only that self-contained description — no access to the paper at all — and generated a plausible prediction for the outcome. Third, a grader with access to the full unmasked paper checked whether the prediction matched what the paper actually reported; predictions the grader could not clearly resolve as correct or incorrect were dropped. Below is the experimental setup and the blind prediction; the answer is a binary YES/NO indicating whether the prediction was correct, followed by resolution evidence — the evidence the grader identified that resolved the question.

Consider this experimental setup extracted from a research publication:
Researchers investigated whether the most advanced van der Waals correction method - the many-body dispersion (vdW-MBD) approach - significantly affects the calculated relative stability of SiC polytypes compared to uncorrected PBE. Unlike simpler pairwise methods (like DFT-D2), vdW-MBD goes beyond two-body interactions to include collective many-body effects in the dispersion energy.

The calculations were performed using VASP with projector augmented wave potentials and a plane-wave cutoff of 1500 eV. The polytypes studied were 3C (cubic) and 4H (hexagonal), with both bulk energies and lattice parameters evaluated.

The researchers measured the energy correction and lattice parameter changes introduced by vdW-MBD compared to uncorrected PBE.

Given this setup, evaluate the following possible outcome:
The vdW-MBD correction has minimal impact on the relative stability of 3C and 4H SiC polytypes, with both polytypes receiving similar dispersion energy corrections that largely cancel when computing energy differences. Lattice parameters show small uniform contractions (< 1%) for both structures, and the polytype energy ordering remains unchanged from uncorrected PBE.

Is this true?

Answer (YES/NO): YES